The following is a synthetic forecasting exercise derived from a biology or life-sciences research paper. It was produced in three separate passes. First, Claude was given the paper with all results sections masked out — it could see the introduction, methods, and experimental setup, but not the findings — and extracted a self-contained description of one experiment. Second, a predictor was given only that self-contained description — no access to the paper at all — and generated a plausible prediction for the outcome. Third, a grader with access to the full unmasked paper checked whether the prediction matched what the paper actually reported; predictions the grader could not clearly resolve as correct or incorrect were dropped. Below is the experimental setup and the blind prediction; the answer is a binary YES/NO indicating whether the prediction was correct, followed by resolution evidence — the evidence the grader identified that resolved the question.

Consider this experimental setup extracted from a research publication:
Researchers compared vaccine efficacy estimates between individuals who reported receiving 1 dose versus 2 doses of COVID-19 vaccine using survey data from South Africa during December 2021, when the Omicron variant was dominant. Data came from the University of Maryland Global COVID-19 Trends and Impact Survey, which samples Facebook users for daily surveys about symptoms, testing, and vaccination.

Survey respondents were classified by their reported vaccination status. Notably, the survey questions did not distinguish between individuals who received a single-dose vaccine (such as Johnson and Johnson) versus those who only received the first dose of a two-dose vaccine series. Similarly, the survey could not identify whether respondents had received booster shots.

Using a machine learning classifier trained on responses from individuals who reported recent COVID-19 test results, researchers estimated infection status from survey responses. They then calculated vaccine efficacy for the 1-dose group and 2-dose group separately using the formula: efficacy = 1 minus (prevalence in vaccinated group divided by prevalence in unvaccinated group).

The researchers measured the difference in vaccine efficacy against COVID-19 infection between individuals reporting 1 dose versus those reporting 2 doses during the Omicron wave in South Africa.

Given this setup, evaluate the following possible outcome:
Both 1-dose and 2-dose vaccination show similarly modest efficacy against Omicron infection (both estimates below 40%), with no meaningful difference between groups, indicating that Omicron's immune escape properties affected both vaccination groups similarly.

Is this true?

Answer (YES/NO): NO